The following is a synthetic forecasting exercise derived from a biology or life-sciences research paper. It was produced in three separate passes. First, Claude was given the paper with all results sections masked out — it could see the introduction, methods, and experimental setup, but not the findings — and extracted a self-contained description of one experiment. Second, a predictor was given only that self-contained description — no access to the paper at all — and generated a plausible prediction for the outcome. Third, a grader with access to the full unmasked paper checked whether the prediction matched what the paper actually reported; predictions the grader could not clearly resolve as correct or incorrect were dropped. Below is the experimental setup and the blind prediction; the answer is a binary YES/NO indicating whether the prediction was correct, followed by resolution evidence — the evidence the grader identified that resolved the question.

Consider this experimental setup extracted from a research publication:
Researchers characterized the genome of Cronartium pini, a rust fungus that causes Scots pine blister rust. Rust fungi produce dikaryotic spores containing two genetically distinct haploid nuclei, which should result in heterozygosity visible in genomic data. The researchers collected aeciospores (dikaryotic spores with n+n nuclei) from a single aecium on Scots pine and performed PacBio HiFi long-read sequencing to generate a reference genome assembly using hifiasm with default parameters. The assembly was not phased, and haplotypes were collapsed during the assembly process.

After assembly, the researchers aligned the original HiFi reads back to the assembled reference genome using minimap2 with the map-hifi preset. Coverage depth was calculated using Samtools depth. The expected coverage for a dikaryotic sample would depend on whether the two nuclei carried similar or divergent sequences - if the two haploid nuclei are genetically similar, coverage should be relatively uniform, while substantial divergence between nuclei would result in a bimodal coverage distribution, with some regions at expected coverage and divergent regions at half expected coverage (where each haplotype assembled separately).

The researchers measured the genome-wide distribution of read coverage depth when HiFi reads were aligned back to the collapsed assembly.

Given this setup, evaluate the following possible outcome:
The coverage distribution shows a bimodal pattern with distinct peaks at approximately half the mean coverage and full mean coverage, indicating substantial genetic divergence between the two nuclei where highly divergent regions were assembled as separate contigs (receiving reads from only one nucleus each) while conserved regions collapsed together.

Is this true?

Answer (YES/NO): NO